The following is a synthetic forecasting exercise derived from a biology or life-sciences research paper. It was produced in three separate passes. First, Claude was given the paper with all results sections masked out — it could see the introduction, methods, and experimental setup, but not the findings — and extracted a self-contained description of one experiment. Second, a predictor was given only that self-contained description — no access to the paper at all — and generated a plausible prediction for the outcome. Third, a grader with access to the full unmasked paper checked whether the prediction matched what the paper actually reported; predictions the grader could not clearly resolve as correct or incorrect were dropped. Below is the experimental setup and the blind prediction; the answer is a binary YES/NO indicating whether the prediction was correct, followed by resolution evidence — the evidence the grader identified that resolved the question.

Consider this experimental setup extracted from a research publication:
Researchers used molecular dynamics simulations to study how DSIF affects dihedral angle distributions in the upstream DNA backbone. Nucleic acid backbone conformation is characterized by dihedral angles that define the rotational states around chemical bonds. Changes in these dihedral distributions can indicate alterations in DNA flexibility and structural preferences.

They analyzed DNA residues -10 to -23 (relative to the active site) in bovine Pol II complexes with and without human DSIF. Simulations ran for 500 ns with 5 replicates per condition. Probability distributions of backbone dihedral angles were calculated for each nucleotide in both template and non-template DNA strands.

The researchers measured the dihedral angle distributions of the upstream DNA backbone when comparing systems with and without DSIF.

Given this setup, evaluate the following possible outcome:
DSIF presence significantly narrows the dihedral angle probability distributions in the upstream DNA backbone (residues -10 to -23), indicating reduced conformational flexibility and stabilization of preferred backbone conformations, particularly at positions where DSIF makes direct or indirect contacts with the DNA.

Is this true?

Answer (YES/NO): NO